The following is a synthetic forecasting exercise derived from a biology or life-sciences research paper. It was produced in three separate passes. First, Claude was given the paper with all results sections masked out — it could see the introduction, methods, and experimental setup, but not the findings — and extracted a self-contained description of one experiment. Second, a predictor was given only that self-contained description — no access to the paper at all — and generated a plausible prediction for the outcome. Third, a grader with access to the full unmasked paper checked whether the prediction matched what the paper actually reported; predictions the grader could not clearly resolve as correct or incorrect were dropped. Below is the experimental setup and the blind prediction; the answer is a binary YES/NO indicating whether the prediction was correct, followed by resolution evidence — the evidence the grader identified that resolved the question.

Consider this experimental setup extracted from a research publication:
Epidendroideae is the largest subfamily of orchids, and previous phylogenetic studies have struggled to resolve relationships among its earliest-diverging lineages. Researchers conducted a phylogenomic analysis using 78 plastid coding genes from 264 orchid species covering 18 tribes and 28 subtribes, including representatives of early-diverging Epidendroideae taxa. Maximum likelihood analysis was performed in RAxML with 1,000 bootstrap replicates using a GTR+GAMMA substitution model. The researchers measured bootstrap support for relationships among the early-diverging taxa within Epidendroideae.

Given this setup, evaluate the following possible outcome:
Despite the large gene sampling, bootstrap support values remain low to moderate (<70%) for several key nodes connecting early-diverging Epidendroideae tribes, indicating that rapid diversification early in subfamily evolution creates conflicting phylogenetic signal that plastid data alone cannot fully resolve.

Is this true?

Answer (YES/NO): YES